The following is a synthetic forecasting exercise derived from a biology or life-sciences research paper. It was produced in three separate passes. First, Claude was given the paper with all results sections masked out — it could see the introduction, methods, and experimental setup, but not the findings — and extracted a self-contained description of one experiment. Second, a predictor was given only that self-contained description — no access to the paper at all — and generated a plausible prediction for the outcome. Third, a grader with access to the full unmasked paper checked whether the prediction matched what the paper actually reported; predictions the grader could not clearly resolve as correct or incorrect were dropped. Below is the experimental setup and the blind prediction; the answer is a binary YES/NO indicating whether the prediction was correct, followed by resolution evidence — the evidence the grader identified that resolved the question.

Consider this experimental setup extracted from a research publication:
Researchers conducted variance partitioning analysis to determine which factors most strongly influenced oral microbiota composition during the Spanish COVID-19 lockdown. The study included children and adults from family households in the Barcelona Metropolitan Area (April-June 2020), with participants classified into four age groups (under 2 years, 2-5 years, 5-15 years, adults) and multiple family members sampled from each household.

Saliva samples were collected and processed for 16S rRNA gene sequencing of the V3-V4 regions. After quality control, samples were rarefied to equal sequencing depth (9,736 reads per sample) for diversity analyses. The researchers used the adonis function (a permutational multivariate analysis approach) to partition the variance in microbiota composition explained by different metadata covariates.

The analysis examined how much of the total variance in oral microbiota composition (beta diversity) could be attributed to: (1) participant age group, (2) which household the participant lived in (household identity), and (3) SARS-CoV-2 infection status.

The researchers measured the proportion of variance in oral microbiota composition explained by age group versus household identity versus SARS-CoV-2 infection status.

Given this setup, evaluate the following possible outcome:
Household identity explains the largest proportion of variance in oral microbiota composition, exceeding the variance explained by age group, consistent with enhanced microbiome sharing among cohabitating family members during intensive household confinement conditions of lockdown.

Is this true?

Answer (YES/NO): YES